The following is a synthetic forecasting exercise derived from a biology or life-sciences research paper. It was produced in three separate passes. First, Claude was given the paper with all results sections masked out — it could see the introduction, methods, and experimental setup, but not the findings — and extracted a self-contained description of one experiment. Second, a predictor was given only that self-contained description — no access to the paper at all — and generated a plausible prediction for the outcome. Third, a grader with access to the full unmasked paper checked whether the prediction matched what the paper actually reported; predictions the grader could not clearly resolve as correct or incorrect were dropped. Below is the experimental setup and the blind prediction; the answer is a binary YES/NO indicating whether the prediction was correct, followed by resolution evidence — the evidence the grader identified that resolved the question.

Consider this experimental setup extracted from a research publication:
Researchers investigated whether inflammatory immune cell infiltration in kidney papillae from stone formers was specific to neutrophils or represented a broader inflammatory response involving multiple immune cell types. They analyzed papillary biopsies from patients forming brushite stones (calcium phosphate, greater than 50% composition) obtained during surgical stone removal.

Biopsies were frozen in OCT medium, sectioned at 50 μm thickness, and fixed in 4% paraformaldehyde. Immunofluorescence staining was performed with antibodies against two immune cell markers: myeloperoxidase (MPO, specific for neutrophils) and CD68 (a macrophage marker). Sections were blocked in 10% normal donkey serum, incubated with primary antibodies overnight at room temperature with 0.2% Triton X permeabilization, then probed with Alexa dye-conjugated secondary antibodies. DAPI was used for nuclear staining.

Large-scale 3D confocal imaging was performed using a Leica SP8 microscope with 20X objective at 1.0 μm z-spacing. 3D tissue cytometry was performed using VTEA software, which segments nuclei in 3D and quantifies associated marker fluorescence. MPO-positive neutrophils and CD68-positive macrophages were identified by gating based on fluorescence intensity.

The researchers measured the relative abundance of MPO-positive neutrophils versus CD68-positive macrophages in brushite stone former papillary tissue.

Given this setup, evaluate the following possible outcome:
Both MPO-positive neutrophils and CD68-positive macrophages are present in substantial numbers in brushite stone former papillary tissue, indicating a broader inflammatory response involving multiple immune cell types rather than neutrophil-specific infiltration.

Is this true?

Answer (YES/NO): NO